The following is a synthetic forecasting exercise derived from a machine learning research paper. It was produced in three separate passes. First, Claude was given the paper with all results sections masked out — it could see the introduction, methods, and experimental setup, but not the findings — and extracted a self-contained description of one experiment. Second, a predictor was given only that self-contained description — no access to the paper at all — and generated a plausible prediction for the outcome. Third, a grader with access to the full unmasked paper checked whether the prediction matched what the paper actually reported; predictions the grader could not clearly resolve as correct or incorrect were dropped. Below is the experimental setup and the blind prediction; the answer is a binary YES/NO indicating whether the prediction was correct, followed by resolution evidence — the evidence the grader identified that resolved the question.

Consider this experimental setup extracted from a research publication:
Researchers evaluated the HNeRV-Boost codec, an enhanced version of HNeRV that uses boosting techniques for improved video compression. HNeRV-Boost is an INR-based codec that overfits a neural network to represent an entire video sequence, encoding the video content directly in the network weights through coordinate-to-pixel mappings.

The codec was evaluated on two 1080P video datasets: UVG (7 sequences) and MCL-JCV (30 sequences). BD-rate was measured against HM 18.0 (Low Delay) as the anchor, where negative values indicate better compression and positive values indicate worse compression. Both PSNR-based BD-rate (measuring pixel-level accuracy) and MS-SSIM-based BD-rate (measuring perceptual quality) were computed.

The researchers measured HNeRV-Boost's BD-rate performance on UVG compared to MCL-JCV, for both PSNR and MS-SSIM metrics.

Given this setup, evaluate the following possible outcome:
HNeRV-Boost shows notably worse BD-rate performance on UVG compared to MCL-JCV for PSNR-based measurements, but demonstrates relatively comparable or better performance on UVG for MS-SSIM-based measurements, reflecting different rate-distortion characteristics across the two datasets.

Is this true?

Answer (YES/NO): NO